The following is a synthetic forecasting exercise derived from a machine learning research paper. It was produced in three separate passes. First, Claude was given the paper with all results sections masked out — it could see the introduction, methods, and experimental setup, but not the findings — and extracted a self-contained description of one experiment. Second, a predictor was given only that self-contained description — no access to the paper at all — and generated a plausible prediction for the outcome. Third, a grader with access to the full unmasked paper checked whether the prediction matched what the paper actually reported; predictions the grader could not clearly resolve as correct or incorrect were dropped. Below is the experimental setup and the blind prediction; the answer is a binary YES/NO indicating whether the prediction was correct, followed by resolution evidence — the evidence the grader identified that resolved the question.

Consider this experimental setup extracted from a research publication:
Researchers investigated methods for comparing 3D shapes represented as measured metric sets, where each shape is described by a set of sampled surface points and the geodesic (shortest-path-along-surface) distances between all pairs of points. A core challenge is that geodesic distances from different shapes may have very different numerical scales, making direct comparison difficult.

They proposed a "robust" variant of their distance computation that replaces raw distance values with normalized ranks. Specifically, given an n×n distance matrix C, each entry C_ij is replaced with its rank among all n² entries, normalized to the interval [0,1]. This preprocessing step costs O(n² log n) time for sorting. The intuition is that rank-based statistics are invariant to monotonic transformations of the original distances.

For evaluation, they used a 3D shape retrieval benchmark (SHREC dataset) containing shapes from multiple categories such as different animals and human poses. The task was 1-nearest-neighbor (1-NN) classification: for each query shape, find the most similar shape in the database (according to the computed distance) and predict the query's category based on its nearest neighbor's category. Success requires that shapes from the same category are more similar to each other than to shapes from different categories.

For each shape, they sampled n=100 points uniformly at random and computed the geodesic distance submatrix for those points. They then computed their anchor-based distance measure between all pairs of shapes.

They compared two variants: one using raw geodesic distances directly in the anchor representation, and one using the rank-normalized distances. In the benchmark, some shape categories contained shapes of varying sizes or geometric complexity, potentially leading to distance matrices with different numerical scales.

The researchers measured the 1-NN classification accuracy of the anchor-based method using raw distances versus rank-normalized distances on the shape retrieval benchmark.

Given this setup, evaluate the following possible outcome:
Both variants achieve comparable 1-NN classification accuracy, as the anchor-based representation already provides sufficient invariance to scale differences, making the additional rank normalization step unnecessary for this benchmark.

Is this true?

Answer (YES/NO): NO